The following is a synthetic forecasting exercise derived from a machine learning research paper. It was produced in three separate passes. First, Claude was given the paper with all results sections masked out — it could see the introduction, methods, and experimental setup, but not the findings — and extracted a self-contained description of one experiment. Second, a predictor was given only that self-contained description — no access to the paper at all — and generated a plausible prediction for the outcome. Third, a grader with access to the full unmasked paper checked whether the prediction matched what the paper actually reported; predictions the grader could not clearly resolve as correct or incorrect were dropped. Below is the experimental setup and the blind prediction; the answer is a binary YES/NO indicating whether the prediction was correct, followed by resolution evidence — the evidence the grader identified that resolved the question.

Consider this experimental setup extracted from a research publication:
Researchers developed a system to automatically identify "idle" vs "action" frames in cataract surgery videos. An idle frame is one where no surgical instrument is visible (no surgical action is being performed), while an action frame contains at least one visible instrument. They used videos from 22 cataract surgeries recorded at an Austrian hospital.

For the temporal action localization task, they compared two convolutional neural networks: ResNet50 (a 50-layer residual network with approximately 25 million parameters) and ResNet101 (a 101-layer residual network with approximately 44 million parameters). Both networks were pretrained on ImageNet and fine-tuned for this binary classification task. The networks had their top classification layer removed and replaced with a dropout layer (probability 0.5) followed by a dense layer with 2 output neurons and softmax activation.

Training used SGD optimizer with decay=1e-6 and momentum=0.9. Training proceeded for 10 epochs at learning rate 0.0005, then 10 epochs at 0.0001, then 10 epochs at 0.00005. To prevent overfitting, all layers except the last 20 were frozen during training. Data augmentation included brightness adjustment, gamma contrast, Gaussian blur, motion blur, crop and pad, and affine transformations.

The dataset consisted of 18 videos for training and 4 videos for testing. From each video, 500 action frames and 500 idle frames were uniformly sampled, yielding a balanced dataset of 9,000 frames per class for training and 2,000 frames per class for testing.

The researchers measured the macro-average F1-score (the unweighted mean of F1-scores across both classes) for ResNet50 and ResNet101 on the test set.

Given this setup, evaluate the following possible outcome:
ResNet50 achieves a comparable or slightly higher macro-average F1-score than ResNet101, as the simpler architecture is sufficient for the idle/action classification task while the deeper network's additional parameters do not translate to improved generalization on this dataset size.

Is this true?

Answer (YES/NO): NO